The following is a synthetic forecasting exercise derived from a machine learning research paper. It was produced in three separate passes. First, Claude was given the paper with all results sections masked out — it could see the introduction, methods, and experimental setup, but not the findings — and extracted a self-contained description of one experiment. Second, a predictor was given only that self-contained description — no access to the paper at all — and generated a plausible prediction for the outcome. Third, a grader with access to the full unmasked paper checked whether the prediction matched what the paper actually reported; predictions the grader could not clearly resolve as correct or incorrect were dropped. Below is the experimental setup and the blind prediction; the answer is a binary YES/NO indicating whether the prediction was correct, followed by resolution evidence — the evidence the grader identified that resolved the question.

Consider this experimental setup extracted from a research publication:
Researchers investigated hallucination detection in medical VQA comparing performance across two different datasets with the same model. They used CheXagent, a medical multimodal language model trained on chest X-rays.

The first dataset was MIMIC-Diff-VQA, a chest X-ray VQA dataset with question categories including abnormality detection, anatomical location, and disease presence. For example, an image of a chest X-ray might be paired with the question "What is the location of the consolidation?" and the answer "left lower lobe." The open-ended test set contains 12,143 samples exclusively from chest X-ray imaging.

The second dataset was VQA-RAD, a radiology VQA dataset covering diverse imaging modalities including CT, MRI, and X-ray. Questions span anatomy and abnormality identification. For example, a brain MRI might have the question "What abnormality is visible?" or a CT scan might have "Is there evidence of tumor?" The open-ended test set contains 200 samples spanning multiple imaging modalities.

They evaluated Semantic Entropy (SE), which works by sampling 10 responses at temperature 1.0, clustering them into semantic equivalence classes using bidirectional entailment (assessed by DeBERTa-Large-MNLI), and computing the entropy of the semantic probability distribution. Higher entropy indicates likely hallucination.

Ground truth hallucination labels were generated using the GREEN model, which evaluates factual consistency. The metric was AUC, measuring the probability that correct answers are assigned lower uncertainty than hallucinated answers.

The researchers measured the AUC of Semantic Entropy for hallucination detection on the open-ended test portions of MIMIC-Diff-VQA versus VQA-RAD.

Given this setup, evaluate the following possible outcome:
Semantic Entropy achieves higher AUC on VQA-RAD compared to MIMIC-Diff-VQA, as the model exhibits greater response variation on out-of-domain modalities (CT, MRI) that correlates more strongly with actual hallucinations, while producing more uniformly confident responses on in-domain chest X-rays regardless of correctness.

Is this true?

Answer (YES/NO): NO